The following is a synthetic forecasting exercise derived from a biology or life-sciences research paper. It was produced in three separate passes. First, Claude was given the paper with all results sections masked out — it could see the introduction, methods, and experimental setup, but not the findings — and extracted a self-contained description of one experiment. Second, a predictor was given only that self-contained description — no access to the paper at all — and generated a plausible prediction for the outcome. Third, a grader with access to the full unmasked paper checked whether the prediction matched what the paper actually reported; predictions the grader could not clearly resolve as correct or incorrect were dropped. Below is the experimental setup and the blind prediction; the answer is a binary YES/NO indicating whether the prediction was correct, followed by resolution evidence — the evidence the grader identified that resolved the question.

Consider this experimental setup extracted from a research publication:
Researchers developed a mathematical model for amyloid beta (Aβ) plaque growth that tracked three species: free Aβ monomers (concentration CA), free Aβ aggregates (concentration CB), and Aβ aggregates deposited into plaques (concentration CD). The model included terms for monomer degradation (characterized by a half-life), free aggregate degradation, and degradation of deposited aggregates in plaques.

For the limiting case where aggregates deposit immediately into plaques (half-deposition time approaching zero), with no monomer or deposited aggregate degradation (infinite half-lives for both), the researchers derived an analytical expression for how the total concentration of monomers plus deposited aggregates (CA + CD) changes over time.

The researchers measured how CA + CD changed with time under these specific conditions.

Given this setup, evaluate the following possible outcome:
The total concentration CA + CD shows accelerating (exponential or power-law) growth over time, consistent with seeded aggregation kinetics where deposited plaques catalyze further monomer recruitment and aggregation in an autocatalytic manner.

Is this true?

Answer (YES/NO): NO